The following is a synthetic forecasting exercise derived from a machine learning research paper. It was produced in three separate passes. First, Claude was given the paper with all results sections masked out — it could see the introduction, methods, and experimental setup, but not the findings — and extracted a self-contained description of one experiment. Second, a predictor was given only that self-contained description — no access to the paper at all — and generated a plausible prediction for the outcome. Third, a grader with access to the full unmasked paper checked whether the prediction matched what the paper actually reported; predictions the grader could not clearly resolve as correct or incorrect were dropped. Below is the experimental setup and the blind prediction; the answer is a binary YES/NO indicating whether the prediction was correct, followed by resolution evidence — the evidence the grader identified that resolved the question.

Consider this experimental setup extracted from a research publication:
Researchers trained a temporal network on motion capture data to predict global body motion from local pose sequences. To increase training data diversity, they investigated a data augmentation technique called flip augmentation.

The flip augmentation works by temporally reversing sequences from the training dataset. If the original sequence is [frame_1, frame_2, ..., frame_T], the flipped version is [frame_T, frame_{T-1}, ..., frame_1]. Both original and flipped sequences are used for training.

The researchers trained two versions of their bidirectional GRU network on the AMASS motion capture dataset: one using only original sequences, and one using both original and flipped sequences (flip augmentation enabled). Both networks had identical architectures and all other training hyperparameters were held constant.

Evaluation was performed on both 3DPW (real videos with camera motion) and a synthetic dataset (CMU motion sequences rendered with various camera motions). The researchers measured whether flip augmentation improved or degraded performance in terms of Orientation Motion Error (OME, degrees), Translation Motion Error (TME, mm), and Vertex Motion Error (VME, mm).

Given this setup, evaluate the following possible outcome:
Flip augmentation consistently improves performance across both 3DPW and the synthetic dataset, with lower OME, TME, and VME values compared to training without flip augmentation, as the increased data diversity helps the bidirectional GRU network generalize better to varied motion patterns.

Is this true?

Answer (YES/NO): NO